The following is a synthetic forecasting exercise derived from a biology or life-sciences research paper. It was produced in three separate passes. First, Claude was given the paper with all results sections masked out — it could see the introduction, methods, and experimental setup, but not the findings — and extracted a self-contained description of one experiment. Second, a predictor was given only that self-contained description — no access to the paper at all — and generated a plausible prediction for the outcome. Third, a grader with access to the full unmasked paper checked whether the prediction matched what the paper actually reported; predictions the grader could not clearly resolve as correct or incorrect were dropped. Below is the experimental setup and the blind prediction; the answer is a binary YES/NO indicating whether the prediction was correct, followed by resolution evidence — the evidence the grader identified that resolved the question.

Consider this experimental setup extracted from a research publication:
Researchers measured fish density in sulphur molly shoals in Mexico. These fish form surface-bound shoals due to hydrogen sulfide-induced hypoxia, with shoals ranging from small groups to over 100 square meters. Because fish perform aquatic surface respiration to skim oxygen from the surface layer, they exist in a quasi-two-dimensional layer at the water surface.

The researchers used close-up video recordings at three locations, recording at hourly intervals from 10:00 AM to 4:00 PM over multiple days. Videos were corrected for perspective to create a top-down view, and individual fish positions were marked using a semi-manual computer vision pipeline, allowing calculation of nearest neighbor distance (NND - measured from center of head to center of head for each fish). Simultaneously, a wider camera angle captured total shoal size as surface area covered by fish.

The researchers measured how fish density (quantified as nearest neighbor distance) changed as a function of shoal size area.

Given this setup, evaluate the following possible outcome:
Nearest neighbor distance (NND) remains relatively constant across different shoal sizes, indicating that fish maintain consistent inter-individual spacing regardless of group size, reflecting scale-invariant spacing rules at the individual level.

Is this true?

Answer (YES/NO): YES